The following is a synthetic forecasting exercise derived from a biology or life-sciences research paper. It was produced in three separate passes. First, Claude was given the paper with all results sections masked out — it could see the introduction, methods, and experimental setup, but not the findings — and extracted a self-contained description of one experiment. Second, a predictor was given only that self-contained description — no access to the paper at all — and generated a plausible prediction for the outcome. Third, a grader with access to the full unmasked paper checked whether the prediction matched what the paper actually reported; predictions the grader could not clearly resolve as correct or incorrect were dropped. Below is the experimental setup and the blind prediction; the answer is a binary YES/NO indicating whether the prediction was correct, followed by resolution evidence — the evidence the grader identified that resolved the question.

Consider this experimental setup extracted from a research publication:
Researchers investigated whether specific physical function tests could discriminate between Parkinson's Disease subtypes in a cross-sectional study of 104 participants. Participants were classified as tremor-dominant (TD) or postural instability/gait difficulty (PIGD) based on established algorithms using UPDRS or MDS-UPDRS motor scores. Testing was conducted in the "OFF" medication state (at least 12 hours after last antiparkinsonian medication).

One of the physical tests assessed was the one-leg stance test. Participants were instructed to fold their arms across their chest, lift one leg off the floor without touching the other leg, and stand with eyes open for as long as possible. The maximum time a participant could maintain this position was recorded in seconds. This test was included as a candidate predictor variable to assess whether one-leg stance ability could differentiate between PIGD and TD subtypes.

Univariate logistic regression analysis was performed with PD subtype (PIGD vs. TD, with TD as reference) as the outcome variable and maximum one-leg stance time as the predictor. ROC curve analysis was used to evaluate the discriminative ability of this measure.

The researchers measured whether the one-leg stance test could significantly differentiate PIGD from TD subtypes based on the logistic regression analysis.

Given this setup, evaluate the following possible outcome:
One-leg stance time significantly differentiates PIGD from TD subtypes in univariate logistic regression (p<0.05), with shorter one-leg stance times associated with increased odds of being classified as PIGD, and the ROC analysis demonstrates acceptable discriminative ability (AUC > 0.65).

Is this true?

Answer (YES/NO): YES